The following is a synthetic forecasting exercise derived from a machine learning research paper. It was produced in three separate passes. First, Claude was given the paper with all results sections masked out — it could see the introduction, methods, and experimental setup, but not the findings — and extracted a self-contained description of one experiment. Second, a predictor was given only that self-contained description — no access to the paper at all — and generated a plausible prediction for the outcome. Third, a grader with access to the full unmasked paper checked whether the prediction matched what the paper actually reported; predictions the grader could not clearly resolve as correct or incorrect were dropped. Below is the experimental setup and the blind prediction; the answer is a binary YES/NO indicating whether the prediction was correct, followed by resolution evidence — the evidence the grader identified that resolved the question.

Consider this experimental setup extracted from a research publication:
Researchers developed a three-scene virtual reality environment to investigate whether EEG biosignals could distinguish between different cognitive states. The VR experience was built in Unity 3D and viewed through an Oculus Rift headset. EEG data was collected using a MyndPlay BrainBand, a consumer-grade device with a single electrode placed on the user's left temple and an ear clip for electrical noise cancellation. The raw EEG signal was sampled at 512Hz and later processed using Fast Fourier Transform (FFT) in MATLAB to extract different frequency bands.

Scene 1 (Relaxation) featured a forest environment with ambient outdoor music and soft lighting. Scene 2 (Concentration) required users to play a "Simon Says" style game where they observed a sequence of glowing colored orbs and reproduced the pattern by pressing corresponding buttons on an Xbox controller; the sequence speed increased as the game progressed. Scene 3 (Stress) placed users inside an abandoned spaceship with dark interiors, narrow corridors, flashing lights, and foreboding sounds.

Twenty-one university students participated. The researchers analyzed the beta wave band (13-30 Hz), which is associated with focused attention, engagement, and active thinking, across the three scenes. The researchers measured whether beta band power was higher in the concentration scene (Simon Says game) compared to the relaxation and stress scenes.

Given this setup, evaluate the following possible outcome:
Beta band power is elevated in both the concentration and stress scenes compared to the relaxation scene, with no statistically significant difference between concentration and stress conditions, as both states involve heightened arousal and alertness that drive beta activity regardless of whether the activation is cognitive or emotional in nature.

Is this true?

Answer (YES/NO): NO